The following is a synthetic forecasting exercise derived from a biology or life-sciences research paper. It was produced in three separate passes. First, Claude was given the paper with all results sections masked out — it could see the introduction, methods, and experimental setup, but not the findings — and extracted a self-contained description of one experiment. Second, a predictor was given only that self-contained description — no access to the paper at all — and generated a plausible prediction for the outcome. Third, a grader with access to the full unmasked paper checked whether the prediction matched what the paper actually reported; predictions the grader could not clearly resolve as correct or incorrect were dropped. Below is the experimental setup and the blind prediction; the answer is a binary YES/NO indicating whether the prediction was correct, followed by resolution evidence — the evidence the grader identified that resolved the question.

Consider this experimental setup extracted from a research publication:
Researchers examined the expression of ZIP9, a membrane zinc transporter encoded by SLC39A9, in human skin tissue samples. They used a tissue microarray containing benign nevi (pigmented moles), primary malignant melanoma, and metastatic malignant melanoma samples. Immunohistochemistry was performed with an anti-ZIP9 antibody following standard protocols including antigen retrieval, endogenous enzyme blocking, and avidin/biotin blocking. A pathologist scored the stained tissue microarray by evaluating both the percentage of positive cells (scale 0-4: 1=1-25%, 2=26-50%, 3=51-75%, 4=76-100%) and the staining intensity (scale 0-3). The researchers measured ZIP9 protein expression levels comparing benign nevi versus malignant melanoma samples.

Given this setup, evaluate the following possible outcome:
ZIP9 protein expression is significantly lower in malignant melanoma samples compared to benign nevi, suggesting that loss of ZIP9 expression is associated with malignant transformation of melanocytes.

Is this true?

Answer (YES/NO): NO